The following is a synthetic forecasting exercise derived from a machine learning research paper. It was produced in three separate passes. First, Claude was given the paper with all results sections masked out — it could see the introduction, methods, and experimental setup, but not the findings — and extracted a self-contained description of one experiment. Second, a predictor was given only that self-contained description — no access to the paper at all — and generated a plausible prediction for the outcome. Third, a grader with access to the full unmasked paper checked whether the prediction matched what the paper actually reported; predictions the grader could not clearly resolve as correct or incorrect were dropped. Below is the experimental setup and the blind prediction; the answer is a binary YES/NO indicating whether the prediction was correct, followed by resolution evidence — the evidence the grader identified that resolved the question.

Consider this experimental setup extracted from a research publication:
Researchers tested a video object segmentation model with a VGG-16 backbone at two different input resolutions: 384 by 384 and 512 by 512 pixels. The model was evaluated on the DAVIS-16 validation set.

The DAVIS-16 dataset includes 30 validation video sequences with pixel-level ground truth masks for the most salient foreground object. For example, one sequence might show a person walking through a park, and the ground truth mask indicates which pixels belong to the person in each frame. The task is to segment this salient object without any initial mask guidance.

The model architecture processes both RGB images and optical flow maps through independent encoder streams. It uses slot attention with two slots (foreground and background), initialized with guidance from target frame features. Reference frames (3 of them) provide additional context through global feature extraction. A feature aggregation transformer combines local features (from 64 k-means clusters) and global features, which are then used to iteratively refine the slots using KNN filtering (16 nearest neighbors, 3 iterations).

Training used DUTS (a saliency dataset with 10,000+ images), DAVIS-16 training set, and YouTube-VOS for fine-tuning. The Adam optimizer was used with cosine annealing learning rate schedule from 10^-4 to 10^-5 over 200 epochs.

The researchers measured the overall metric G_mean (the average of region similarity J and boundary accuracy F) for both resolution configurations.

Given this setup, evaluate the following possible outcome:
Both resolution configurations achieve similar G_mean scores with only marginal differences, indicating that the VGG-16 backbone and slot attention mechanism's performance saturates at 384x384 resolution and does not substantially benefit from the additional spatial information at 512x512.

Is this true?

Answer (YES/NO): NO